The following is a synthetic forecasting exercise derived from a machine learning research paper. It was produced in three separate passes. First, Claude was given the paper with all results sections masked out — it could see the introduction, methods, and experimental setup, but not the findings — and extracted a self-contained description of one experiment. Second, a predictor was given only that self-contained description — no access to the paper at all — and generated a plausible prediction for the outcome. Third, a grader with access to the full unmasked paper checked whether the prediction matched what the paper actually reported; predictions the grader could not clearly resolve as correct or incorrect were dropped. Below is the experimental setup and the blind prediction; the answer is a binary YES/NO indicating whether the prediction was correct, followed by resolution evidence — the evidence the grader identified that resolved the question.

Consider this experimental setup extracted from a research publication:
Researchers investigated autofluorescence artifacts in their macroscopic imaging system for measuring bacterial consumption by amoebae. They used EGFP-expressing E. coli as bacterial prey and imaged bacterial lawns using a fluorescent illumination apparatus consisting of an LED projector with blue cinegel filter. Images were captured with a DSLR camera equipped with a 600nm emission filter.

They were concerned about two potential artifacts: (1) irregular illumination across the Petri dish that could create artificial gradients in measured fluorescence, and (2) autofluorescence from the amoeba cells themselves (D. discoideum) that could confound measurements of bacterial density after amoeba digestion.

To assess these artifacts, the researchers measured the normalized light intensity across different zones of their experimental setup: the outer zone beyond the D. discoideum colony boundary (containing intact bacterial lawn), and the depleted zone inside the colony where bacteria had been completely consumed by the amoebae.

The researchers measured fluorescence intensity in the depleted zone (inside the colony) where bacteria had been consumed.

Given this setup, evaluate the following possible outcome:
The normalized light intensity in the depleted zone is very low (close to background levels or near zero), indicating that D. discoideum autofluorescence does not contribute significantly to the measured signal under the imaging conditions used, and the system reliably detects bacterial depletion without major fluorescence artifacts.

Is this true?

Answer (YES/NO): YES